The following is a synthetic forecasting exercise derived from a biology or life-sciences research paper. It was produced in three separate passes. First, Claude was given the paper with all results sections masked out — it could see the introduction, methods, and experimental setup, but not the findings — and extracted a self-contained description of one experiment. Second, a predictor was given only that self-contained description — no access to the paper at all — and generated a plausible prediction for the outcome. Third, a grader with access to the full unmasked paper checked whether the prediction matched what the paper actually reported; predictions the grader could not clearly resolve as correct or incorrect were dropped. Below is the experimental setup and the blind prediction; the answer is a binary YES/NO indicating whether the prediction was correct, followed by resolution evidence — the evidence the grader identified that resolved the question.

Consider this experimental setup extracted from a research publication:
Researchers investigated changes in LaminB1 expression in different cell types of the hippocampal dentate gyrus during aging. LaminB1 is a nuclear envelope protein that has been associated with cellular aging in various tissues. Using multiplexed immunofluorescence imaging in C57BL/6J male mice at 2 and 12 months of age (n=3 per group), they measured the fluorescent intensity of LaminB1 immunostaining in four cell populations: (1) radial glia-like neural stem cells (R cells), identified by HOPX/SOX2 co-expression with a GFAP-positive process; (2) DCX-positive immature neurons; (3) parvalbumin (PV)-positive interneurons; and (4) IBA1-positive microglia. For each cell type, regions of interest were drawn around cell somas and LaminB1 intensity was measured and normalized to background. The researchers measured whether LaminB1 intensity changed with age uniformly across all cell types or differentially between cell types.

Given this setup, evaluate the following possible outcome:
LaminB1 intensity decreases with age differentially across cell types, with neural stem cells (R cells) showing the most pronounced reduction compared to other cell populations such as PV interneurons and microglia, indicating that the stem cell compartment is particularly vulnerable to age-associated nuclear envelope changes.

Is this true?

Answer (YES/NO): NO